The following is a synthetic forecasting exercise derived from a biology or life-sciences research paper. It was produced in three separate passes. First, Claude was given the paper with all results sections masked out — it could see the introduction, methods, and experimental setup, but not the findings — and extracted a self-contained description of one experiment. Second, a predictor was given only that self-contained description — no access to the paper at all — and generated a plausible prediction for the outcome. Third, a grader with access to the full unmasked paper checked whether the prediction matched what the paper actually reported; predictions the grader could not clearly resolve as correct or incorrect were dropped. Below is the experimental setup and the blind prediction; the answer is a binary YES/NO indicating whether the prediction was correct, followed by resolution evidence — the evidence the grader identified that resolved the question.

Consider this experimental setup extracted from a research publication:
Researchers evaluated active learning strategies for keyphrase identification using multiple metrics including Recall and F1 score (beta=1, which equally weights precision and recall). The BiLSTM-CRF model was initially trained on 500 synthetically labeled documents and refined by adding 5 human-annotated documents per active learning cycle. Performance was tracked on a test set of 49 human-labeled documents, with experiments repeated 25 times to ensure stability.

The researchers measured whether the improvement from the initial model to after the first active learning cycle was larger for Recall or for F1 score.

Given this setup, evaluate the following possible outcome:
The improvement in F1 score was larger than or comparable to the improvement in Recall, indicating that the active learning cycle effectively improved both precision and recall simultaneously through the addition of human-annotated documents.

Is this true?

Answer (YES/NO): NO